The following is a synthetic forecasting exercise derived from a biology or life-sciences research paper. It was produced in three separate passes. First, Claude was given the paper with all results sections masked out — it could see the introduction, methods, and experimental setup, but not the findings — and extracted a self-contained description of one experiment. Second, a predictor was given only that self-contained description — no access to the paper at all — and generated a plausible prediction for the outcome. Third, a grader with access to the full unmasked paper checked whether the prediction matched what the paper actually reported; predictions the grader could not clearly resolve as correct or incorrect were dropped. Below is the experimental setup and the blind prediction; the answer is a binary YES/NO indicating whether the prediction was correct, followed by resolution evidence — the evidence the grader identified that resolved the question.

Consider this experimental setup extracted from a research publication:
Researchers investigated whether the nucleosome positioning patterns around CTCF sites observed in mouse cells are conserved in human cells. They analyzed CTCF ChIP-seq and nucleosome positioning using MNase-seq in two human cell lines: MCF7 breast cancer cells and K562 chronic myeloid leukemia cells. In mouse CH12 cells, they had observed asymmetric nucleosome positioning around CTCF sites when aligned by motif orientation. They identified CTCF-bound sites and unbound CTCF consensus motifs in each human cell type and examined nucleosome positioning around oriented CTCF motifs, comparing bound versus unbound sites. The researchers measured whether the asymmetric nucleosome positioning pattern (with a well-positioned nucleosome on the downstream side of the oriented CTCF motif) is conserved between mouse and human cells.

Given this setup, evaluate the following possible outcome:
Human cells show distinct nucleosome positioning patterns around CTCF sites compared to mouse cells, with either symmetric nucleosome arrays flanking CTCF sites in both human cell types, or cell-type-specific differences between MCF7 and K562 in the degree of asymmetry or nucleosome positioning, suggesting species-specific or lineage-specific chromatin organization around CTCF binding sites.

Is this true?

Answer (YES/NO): NO